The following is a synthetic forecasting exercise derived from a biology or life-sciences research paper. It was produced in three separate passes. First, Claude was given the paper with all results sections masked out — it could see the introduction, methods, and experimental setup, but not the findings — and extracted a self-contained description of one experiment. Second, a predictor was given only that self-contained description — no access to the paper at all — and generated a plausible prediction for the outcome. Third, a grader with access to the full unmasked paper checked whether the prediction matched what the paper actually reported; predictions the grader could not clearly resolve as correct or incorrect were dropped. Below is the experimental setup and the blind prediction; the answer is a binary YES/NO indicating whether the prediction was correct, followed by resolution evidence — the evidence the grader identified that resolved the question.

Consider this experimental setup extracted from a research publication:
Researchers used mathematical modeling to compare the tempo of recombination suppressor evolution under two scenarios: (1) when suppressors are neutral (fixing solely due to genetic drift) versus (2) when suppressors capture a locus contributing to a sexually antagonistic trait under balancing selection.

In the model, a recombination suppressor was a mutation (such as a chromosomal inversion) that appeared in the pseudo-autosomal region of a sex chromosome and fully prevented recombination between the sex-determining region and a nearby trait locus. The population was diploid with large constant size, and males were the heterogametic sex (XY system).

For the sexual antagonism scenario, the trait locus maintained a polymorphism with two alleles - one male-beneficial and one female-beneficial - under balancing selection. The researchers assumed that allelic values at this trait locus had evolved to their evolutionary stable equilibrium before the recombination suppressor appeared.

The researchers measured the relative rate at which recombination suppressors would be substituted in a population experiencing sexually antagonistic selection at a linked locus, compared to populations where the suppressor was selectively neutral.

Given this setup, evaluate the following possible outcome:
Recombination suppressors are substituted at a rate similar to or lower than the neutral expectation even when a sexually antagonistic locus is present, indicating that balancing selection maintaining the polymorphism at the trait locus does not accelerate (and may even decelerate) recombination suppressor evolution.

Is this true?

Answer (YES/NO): NO